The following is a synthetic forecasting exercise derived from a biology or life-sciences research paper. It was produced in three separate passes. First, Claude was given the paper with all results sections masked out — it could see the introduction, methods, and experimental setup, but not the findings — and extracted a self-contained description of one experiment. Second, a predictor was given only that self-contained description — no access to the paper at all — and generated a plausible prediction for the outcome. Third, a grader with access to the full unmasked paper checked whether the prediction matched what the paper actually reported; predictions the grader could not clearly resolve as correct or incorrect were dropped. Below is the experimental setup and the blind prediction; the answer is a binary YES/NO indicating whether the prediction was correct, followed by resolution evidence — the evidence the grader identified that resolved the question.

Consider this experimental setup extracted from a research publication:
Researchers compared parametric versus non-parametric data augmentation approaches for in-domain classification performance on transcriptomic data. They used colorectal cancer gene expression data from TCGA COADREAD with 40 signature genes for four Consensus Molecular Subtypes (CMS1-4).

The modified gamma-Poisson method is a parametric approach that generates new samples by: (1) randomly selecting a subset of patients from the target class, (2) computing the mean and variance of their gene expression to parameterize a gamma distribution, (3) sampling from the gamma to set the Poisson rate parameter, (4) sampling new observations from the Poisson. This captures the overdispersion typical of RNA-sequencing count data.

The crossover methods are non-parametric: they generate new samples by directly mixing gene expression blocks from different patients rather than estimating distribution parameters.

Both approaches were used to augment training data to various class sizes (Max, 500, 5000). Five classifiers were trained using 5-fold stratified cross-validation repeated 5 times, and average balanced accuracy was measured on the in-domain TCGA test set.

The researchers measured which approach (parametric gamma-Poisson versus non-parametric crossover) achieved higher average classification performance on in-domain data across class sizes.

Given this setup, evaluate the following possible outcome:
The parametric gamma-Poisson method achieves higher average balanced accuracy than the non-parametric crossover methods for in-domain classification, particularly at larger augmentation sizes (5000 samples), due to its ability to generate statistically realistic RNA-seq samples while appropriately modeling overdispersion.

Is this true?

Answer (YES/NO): YES